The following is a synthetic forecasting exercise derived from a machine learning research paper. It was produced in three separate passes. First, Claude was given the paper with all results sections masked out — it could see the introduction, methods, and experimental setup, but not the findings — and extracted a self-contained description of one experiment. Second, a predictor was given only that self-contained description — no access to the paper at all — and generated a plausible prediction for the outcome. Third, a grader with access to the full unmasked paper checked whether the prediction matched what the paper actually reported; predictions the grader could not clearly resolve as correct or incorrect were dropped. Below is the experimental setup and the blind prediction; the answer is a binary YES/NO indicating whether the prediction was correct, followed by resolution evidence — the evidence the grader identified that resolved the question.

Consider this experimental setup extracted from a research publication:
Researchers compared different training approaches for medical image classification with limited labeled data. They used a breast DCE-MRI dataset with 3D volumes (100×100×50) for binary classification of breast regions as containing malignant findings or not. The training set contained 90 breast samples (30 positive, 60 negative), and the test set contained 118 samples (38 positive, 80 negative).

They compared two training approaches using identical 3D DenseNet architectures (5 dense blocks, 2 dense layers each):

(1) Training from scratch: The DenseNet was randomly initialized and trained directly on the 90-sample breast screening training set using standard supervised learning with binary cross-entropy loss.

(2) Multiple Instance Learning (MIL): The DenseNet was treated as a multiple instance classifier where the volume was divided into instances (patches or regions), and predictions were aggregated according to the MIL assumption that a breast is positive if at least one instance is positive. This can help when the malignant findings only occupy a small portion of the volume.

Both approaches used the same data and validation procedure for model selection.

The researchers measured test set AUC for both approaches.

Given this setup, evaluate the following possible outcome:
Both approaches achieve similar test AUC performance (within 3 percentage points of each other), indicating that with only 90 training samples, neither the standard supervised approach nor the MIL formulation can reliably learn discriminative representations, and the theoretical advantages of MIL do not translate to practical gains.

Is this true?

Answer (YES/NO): YES